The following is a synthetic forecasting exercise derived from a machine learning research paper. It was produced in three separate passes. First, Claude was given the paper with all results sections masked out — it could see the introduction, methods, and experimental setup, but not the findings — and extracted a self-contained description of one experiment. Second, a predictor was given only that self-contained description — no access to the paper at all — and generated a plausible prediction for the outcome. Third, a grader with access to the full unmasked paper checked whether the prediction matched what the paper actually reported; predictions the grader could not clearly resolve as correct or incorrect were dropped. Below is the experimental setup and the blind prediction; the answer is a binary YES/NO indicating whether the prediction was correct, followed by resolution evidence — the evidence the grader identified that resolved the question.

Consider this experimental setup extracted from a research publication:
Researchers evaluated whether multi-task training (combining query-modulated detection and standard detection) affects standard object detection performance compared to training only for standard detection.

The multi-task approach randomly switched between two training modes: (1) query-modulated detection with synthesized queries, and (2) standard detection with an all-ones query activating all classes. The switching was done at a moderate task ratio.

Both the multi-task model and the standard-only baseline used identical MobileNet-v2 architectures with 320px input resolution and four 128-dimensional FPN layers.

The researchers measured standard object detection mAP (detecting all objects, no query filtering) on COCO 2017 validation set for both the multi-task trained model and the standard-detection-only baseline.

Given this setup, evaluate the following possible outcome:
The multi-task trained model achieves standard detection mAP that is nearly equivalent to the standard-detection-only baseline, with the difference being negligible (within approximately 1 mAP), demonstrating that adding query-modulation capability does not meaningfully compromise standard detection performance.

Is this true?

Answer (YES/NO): NO